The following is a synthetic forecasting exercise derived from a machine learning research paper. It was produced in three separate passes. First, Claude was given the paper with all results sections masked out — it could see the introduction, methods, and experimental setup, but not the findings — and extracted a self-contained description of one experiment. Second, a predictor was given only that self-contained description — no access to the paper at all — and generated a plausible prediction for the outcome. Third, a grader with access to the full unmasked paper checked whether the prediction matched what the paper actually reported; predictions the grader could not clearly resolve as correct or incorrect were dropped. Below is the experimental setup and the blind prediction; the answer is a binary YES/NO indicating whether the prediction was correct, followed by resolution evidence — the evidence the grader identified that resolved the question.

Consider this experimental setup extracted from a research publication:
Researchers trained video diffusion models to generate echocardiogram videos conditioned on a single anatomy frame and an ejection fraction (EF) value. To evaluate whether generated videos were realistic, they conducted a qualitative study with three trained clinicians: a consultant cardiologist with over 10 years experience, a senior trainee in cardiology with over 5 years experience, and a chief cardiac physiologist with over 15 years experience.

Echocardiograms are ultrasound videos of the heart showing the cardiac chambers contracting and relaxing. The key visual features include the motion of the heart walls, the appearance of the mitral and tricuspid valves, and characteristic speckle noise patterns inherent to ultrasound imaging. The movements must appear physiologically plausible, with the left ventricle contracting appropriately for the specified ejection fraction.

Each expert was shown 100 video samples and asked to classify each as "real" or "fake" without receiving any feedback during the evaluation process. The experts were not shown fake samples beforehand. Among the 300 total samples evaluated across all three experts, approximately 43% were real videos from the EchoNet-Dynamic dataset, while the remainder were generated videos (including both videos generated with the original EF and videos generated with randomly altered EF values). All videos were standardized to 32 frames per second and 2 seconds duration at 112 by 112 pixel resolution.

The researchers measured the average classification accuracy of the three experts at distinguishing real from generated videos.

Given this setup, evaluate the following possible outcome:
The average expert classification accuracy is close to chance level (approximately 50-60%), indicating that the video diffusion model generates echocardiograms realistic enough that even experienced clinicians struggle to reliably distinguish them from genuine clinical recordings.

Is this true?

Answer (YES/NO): YES